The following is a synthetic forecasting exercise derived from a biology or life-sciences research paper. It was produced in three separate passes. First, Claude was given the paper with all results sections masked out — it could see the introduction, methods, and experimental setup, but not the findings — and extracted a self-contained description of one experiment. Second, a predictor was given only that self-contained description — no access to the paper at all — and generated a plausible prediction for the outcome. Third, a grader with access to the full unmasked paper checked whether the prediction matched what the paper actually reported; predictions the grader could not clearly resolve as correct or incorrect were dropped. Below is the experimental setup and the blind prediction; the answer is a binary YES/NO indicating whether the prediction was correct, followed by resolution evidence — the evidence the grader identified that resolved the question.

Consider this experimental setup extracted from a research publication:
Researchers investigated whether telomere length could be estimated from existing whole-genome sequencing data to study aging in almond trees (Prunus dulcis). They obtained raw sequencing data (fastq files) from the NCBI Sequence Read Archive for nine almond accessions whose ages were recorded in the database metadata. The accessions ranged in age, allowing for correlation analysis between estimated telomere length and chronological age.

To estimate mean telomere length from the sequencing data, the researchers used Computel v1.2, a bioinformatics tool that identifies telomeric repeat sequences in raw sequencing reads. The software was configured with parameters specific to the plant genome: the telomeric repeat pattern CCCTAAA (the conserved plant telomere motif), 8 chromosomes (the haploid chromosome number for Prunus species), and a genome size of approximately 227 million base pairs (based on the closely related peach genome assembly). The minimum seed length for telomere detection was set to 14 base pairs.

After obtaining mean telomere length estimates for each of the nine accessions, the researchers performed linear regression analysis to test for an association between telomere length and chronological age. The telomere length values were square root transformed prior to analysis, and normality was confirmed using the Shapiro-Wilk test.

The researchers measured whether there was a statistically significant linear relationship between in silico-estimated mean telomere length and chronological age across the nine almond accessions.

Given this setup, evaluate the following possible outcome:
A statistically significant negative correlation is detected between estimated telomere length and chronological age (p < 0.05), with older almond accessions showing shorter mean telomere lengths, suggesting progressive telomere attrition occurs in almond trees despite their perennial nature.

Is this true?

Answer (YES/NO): NO